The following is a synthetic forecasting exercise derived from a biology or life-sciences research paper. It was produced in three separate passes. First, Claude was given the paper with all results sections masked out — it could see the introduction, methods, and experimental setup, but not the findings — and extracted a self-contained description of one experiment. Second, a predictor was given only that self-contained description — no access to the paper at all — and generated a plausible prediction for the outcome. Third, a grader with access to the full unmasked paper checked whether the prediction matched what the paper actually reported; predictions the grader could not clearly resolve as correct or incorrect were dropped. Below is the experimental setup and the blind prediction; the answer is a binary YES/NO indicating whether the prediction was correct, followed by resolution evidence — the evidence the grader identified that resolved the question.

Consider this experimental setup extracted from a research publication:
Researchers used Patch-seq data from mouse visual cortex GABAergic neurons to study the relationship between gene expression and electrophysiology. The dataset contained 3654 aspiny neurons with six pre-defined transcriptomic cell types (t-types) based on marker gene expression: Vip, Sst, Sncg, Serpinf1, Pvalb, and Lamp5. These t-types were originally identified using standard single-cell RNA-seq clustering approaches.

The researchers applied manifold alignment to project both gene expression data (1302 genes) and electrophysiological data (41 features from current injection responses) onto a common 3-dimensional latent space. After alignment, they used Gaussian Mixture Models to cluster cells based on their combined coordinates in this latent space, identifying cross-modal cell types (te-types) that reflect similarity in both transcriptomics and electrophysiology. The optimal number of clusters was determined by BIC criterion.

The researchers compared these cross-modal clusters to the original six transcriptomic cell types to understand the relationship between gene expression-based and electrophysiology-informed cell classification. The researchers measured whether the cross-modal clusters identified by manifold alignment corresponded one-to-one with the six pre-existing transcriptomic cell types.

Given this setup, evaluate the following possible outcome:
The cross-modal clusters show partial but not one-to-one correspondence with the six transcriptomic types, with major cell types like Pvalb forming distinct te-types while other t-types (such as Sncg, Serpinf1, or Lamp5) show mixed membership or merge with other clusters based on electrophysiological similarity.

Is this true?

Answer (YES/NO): NO